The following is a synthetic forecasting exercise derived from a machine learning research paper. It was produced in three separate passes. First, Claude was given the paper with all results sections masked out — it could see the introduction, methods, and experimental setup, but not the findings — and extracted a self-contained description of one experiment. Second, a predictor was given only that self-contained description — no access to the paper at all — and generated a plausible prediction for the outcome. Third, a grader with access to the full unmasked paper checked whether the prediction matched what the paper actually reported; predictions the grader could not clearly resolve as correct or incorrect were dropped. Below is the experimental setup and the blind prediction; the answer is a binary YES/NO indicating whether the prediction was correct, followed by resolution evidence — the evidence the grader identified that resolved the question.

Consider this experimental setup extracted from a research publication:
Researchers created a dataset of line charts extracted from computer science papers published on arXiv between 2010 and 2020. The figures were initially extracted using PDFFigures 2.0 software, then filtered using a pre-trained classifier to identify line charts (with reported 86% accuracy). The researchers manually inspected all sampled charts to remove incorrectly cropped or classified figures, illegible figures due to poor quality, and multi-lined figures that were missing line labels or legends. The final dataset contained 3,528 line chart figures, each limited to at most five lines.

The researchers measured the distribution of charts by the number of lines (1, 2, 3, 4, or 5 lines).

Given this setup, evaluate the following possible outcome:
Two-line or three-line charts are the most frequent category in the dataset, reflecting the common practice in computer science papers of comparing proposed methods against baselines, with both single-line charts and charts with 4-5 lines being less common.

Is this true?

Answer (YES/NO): YES